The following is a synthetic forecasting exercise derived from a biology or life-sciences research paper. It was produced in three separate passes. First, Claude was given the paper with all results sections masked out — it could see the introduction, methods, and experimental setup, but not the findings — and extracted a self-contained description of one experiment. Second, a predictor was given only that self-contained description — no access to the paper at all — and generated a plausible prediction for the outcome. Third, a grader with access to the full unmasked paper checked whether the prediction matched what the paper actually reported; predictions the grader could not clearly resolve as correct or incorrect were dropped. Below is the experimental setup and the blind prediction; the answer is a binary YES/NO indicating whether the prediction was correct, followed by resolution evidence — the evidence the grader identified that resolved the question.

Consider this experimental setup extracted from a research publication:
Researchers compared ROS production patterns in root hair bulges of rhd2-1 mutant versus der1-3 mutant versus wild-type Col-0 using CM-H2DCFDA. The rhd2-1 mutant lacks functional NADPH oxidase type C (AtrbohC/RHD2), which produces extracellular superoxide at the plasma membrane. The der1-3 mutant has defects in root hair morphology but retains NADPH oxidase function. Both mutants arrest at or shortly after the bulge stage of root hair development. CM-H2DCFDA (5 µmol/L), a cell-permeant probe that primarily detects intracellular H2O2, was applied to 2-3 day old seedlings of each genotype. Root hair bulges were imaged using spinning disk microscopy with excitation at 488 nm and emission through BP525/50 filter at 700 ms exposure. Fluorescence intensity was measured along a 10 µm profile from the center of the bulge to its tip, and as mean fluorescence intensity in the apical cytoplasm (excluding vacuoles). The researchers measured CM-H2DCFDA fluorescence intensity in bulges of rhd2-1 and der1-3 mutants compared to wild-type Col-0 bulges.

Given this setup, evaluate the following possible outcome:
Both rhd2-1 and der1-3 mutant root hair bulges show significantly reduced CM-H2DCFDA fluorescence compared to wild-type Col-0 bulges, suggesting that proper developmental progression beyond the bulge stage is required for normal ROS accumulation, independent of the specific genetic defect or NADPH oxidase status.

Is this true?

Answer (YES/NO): NO